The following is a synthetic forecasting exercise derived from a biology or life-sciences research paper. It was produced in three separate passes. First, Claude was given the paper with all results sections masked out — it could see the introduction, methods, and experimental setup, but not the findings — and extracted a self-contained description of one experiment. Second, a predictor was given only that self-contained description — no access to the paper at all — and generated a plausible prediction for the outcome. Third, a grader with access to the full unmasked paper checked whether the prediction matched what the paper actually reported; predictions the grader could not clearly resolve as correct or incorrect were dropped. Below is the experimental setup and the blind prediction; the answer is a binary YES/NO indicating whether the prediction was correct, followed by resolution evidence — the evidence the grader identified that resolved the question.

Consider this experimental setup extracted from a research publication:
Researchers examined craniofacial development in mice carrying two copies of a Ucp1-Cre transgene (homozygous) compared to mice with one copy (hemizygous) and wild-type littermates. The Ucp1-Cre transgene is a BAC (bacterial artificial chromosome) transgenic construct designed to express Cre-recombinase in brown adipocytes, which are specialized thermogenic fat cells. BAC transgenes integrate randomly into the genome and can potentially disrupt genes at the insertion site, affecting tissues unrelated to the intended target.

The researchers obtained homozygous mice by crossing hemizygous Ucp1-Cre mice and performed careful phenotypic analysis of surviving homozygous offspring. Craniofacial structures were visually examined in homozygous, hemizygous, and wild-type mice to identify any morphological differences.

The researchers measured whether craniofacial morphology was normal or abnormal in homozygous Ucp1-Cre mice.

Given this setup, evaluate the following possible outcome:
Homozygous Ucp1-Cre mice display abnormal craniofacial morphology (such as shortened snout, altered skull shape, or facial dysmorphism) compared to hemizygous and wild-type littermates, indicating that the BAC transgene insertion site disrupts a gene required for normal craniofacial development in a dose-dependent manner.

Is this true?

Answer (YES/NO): YES